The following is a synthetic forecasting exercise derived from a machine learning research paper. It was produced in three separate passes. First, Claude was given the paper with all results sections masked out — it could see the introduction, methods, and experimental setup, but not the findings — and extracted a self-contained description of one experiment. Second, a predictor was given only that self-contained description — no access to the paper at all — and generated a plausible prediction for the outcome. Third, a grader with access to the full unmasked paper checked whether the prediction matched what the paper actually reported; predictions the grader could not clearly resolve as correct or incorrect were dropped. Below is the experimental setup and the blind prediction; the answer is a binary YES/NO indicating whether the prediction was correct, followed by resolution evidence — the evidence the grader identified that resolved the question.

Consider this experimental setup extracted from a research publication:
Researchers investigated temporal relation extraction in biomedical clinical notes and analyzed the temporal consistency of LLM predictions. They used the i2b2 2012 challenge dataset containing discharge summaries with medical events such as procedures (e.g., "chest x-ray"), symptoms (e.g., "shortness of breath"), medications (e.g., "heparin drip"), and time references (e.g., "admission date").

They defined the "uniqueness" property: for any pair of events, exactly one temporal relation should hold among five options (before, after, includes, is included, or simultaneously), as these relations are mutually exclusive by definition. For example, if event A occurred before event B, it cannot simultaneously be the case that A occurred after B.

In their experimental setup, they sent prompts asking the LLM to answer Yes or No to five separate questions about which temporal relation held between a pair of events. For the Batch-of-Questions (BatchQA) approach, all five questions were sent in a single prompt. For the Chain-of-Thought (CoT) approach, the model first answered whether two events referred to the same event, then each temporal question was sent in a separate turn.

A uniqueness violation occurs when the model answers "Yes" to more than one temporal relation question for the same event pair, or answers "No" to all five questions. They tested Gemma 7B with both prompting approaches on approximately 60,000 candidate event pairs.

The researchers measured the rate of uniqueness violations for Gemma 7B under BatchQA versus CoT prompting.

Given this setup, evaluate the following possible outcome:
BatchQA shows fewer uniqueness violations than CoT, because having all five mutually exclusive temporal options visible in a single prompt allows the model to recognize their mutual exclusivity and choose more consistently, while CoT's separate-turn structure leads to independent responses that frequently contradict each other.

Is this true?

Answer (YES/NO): NO